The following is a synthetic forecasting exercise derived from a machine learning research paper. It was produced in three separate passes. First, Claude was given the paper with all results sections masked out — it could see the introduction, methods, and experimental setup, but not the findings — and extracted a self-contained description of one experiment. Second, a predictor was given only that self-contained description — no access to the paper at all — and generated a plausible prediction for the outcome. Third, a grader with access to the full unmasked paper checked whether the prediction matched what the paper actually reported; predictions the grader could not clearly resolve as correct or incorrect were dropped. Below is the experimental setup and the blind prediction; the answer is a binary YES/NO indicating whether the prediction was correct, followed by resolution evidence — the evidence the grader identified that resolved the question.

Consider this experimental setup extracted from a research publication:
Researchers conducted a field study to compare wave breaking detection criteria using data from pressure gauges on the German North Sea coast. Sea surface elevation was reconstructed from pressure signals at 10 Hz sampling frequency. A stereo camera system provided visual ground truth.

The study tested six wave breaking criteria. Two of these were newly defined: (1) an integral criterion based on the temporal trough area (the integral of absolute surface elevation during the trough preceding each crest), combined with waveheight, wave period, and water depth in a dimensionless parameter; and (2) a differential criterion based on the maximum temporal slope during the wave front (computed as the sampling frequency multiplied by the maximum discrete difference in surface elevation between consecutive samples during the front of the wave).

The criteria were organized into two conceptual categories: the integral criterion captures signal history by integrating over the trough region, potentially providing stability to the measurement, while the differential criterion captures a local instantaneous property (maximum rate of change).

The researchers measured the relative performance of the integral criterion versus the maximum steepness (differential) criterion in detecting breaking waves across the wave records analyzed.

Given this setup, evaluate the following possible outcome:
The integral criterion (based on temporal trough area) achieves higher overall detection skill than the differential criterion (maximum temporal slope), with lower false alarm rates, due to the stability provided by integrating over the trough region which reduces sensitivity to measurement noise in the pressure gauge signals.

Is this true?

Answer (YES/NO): NO